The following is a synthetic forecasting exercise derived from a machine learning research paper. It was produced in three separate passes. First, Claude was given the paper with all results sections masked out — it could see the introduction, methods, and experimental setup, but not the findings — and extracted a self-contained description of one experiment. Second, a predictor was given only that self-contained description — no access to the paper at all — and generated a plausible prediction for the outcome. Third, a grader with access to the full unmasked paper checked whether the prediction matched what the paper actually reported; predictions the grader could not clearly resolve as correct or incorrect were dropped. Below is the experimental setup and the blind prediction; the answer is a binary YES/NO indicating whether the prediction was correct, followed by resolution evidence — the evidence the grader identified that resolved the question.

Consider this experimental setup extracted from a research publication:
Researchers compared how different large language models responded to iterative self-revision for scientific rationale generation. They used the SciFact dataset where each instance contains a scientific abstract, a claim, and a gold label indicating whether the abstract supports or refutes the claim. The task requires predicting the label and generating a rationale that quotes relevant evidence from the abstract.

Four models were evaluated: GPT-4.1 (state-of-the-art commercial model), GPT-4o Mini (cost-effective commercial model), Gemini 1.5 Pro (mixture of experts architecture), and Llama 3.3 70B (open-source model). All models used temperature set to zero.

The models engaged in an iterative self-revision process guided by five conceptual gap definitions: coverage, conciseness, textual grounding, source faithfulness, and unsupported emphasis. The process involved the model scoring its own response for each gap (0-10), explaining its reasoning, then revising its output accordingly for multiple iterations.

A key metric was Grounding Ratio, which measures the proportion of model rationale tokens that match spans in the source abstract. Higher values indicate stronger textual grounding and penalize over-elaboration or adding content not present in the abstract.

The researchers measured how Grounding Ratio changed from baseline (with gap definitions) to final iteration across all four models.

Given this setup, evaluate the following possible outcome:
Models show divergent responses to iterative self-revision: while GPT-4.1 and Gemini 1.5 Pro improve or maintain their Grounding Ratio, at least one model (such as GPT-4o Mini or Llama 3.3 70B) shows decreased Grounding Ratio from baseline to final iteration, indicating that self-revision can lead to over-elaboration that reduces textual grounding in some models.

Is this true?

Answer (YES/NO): NO